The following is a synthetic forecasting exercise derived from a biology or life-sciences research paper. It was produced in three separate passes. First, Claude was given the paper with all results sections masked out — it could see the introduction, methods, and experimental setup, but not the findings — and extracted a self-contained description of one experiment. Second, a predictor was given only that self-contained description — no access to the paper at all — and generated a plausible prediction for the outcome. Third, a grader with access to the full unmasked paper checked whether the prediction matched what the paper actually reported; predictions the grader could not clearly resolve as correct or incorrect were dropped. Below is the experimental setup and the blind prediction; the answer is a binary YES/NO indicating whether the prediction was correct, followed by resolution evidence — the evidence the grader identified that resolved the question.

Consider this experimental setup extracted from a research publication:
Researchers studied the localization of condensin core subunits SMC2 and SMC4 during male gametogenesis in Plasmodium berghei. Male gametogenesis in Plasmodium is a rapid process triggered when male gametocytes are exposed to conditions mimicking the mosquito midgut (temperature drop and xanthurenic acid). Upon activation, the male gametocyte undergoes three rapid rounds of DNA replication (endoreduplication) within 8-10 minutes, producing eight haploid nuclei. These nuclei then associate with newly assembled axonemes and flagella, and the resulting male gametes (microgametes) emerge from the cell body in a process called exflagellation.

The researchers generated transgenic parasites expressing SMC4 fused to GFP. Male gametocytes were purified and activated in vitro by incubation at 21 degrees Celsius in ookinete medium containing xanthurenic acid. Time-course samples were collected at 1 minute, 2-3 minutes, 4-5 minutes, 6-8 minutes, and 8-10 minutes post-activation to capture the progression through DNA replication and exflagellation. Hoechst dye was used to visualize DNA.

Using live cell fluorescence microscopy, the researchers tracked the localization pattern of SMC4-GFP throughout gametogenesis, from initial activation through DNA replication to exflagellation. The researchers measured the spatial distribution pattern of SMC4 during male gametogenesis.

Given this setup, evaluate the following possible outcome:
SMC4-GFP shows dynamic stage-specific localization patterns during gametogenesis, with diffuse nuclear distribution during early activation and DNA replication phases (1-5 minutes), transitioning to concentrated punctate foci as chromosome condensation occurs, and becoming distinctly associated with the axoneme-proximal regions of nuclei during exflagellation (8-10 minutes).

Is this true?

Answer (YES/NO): NO